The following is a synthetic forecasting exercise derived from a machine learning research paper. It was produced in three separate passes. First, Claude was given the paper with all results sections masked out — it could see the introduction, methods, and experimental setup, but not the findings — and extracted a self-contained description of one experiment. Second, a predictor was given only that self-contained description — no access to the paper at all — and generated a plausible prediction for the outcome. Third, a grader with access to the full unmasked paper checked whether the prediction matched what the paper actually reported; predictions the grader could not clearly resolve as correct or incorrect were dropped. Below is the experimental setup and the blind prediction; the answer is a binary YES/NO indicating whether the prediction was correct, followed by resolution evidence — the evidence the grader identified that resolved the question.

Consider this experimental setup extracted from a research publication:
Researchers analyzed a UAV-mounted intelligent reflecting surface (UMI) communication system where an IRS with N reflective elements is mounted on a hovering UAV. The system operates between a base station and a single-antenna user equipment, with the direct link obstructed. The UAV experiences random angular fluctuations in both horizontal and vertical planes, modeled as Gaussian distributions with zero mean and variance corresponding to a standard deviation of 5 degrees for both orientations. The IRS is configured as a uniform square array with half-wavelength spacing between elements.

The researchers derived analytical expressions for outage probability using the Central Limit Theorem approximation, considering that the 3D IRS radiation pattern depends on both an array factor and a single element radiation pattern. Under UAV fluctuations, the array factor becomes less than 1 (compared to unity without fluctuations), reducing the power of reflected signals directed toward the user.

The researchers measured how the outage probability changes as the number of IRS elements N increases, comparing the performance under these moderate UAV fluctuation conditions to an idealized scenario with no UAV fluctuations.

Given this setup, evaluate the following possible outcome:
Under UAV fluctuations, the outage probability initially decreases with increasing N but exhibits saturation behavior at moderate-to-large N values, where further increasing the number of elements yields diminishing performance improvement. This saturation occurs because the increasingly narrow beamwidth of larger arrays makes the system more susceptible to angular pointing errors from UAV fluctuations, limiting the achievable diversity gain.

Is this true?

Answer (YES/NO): NO